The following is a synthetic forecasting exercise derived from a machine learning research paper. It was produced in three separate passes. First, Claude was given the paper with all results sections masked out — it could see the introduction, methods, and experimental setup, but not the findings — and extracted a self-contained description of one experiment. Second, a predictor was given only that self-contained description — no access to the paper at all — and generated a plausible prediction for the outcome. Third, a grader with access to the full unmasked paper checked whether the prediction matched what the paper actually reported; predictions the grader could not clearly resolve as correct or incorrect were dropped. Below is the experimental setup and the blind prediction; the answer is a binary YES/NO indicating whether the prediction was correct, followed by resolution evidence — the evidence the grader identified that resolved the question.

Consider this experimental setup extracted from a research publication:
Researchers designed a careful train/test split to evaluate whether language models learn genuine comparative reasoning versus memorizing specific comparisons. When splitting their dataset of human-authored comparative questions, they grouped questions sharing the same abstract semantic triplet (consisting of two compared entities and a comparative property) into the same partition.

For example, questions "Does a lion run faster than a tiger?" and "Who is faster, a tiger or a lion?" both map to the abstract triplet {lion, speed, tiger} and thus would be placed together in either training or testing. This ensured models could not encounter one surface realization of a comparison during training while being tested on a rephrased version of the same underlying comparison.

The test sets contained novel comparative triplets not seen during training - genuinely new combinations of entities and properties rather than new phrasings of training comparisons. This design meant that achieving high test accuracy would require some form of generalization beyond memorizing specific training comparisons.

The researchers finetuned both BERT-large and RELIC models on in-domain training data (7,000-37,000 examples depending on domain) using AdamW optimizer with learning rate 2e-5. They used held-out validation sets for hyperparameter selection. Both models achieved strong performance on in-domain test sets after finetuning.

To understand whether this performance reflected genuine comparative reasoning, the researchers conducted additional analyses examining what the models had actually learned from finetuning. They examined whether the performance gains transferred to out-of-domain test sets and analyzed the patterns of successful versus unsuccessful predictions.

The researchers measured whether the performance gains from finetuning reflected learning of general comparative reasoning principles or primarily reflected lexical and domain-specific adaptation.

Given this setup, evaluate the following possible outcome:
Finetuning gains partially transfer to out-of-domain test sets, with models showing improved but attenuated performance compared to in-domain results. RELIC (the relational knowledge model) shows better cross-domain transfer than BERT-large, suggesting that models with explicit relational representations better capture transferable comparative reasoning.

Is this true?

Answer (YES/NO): NO